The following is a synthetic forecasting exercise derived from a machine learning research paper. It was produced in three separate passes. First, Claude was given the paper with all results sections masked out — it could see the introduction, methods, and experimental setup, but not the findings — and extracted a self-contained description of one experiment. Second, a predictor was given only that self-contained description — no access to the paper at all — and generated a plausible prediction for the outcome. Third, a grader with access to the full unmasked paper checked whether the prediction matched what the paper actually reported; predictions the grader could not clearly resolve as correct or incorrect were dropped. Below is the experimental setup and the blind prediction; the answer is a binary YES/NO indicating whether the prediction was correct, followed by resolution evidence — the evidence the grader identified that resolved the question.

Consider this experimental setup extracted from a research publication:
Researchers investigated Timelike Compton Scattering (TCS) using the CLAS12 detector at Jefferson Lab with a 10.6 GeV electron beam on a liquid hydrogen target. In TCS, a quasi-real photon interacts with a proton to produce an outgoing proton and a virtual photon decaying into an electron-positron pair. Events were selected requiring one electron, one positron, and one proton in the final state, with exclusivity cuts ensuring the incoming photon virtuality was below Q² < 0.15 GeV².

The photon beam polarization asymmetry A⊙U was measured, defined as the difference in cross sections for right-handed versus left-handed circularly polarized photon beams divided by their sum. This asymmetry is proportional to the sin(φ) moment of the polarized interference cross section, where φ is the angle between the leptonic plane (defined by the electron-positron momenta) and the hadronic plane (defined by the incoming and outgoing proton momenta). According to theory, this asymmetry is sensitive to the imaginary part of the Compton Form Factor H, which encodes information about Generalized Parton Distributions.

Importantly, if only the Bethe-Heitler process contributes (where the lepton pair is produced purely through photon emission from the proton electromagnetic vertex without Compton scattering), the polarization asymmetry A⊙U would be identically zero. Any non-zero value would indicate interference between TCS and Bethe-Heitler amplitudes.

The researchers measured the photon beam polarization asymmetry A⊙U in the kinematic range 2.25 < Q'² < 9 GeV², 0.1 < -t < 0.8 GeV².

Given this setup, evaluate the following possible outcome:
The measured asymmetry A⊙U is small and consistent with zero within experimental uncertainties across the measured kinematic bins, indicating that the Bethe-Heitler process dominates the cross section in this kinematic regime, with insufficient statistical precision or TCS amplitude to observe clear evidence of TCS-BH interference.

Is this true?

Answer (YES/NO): NO